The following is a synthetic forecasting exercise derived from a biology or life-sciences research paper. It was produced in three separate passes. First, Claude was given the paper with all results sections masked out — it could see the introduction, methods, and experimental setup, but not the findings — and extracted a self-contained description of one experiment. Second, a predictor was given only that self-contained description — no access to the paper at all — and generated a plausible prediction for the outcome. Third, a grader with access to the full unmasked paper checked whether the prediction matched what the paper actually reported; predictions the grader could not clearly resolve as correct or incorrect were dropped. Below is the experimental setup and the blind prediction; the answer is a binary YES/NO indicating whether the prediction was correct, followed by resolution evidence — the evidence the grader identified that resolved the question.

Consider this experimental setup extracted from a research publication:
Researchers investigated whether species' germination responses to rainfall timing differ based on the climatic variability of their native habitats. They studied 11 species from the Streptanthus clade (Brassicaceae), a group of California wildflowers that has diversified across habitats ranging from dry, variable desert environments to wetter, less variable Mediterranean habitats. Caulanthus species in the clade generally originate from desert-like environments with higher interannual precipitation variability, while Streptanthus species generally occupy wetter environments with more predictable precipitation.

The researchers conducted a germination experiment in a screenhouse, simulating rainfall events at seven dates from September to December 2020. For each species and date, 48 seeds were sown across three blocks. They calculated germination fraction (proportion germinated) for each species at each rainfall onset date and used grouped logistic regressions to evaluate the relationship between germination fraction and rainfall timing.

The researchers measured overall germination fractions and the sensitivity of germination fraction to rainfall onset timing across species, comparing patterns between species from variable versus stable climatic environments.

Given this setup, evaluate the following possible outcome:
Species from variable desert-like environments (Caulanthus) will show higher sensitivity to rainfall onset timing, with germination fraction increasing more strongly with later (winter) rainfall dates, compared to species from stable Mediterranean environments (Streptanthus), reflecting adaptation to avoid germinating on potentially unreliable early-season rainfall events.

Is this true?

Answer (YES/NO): NO